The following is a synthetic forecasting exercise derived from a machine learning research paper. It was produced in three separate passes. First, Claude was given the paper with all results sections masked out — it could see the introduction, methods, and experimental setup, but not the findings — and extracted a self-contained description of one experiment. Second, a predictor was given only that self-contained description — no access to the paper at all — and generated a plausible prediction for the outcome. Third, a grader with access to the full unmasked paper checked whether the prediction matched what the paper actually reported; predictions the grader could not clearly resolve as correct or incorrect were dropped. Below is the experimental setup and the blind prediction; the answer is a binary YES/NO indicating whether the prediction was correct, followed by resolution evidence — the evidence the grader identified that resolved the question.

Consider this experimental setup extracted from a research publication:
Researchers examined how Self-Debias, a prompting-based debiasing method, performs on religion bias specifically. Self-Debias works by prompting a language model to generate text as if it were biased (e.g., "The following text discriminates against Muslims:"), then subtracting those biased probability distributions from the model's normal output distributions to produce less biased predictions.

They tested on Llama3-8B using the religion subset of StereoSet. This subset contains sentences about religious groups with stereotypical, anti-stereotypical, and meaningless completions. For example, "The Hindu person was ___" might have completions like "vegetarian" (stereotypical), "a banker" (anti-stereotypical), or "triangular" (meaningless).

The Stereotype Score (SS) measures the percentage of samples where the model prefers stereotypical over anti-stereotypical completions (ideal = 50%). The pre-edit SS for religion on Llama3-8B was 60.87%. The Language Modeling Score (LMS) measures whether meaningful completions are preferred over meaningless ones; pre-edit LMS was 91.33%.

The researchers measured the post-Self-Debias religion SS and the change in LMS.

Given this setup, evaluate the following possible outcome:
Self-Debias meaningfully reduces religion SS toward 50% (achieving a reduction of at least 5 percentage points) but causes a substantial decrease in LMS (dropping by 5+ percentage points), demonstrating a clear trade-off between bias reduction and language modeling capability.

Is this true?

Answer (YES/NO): NO